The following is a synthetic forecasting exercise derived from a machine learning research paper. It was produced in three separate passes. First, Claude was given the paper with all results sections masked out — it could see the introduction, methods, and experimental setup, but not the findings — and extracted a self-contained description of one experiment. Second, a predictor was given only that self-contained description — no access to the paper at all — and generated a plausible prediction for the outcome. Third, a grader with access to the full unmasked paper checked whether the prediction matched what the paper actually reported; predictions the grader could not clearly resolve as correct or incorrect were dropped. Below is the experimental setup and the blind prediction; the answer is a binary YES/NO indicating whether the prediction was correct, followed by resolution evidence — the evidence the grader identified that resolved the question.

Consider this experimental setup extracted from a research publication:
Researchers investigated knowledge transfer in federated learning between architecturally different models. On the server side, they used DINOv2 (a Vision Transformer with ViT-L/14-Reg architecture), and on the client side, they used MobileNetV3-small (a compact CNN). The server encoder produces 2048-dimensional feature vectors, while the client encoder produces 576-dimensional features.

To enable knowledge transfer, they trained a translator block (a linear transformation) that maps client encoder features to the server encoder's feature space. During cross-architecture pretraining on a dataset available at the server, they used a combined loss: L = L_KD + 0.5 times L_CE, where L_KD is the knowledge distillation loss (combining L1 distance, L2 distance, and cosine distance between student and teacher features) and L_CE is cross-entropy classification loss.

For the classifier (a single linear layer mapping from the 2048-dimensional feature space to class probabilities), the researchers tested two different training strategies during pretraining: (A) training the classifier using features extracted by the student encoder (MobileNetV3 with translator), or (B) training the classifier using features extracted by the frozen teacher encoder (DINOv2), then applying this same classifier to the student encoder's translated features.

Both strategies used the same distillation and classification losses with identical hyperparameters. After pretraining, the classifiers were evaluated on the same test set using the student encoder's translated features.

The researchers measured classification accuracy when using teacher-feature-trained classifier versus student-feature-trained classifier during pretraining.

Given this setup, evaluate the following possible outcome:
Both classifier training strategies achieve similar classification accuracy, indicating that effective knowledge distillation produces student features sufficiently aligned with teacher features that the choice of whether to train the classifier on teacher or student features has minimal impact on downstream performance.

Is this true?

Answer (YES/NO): NO